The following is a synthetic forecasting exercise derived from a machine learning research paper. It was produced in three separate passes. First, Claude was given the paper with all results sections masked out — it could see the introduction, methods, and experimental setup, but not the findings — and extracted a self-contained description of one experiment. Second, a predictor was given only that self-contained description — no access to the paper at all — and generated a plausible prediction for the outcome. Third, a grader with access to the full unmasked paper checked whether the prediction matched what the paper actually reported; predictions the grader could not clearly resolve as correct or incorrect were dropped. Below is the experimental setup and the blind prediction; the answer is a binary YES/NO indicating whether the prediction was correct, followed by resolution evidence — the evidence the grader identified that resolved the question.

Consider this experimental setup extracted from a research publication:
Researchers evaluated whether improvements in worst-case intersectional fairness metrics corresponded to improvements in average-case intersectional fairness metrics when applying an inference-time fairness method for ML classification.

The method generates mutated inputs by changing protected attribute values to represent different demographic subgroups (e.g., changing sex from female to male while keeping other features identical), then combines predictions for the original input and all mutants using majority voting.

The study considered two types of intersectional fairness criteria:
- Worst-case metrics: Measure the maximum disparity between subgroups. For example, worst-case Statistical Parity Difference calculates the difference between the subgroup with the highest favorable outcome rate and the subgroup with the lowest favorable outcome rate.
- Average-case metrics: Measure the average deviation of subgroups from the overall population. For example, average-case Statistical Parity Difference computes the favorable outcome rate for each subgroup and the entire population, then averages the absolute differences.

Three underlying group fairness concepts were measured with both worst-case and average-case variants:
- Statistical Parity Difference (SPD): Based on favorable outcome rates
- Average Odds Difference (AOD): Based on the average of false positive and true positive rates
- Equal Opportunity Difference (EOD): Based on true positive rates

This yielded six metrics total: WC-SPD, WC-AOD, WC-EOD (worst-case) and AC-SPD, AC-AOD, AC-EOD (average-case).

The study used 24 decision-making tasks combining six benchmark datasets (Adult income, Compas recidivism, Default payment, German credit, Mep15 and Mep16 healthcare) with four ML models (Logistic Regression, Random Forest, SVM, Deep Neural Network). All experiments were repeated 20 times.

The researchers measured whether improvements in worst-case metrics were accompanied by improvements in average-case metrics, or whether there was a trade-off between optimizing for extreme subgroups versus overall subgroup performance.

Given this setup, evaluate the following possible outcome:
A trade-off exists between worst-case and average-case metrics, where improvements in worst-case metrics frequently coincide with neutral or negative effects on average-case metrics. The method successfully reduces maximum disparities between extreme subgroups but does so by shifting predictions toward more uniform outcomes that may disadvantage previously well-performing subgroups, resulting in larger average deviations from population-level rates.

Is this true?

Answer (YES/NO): NO